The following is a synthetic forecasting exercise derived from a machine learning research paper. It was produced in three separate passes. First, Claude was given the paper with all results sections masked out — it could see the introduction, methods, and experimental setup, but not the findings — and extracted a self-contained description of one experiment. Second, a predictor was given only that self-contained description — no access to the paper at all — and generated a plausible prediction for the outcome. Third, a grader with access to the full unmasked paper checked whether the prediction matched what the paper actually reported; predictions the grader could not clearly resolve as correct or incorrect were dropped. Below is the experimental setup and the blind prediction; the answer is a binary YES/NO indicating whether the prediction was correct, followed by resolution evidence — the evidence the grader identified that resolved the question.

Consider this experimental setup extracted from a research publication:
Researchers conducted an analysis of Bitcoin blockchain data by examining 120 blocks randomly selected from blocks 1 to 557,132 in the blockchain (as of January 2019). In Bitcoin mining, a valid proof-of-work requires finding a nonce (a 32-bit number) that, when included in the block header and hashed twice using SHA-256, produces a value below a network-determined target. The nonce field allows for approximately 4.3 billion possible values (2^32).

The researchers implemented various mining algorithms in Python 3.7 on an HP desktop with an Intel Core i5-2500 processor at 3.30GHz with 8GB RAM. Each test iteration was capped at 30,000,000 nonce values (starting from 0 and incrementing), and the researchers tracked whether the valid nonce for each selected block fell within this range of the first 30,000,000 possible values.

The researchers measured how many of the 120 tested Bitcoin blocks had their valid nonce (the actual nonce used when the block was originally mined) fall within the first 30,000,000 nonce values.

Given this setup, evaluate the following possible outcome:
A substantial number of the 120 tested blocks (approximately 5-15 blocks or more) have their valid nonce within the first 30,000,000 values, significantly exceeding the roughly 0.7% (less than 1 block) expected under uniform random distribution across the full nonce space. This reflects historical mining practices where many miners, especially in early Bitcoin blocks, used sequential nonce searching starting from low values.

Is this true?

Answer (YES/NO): NO